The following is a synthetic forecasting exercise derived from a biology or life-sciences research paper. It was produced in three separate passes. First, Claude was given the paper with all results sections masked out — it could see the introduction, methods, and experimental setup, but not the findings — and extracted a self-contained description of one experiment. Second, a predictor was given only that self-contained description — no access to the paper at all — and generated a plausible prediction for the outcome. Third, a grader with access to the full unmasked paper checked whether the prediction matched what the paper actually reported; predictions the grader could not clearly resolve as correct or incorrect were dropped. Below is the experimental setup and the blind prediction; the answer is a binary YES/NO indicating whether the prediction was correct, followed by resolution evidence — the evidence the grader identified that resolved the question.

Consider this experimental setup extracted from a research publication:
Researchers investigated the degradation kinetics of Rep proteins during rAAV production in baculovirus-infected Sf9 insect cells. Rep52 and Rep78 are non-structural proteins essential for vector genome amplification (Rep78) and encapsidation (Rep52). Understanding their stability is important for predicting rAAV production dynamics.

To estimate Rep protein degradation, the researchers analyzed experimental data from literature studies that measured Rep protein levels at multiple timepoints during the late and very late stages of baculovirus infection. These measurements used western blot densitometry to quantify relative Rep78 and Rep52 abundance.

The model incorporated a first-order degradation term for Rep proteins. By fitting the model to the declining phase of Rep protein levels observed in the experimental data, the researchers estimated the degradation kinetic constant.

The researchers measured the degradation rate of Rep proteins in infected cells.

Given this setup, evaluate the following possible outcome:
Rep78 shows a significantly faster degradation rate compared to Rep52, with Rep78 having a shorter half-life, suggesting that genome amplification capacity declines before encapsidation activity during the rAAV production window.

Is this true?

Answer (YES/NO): NO